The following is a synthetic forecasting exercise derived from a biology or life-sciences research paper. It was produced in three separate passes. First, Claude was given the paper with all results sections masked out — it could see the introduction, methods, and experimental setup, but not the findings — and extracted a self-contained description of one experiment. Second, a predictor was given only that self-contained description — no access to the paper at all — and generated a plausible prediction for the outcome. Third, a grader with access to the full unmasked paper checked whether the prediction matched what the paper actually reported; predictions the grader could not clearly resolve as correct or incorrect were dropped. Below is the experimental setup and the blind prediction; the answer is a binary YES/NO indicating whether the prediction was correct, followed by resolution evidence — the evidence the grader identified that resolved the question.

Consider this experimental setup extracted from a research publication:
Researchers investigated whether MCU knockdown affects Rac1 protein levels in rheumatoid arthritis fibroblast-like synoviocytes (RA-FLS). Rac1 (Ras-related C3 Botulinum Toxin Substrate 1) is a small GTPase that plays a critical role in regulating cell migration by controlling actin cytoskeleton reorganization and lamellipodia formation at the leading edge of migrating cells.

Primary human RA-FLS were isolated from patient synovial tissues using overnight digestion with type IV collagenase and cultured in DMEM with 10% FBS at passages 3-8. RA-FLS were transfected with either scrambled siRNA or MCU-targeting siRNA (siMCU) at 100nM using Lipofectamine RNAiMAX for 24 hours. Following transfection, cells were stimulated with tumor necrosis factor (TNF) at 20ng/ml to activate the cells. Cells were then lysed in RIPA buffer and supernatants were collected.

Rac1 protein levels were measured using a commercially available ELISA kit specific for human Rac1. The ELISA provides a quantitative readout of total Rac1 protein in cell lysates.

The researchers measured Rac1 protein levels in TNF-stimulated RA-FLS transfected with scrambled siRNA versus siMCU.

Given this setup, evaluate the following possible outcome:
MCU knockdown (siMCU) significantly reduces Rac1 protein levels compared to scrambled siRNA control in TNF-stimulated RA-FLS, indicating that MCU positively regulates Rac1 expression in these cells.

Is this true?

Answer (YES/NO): YES